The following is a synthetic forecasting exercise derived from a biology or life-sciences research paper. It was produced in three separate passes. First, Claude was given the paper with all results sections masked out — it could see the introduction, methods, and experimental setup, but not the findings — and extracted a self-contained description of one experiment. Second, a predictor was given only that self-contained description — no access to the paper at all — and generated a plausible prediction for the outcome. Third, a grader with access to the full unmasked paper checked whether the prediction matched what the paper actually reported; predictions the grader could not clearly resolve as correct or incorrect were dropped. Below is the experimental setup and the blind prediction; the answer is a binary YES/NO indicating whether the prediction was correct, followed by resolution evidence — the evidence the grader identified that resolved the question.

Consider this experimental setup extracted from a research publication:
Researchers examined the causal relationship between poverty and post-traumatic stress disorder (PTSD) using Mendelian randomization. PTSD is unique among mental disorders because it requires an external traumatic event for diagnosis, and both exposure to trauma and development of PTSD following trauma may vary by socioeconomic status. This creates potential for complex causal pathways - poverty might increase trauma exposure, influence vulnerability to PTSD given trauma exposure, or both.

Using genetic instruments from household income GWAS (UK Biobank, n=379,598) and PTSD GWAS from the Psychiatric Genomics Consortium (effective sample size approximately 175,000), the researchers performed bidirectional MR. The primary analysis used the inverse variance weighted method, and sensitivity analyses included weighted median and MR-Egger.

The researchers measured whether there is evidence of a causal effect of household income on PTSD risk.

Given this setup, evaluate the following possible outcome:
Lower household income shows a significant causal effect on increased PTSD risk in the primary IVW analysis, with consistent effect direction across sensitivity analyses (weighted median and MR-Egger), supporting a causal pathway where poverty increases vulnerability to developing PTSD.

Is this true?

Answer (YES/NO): YES